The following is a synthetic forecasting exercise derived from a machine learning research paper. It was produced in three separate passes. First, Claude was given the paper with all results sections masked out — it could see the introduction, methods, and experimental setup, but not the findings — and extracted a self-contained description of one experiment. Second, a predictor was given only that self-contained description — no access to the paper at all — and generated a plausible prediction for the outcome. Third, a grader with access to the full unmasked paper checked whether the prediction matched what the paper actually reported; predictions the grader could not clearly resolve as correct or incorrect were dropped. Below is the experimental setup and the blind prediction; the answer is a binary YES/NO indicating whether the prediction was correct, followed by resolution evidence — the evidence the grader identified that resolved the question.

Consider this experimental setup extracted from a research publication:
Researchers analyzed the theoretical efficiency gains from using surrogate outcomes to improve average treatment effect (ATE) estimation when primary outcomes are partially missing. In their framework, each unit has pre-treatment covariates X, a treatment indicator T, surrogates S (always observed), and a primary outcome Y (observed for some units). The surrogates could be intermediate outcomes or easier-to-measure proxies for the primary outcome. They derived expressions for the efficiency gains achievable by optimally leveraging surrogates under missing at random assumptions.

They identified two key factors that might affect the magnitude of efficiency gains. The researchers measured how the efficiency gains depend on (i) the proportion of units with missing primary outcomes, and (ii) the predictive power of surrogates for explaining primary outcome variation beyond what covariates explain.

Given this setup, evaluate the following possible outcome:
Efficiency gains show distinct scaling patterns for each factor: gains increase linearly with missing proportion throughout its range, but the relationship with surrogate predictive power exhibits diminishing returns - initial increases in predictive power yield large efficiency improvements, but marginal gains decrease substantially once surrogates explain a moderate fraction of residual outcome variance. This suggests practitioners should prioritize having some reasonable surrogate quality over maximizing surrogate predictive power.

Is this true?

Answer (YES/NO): NO